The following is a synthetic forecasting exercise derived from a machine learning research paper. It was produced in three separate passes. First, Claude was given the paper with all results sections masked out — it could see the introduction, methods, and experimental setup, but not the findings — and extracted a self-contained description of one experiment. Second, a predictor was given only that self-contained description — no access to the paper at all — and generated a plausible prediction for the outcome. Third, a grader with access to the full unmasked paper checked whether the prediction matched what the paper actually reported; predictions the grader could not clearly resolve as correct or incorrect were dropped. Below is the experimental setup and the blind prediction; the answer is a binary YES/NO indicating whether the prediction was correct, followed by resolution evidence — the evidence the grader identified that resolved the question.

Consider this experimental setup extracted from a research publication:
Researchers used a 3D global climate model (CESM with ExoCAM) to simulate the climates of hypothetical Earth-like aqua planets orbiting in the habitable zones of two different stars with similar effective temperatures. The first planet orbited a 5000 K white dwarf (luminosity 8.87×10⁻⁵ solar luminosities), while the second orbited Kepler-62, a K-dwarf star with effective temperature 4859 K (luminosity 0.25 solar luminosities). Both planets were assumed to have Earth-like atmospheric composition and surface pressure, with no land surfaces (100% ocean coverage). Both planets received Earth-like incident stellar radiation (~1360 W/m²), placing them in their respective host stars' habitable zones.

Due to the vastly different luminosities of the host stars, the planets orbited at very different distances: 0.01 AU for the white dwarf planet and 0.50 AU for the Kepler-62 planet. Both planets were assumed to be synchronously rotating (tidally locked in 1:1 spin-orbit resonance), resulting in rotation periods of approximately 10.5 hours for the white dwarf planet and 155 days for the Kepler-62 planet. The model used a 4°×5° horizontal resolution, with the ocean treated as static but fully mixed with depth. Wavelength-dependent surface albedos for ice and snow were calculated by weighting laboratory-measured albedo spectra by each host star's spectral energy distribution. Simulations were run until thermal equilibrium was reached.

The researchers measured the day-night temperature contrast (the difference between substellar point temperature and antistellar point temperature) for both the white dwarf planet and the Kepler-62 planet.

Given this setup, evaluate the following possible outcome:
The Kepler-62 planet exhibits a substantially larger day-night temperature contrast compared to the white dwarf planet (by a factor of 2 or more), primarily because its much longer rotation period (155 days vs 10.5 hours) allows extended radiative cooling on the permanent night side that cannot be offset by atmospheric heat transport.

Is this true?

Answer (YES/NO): NO